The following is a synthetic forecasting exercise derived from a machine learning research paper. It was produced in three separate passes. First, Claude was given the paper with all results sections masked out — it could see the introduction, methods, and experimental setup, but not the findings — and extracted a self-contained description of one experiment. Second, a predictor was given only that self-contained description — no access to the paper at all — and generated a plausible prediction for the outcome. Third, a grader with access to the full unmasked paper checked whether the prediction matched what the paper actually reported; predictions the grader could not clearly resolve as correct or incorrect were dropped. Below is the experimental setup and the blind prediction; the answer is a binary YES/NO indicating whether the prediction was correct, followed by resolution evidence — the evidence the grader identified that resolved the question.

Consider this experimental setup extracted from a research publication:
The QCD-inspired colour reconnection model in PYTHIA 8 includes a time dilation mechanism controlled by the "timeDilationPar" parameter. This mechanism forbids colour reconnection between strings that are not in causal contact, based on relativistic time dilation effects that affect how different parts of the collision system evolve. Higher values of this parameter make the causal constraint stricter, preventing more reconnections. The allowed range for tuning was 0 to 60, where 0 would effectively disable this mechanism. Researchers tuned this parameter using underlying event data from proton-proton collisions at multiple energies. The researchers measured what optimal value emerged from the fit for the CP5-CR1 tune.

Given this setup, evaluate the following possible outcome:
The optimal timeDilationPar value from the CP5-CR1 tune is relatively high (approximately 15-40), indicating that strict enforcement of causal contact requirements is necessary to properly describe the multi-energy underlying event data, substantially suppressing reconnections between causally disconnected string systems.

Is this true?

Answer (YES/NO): NO